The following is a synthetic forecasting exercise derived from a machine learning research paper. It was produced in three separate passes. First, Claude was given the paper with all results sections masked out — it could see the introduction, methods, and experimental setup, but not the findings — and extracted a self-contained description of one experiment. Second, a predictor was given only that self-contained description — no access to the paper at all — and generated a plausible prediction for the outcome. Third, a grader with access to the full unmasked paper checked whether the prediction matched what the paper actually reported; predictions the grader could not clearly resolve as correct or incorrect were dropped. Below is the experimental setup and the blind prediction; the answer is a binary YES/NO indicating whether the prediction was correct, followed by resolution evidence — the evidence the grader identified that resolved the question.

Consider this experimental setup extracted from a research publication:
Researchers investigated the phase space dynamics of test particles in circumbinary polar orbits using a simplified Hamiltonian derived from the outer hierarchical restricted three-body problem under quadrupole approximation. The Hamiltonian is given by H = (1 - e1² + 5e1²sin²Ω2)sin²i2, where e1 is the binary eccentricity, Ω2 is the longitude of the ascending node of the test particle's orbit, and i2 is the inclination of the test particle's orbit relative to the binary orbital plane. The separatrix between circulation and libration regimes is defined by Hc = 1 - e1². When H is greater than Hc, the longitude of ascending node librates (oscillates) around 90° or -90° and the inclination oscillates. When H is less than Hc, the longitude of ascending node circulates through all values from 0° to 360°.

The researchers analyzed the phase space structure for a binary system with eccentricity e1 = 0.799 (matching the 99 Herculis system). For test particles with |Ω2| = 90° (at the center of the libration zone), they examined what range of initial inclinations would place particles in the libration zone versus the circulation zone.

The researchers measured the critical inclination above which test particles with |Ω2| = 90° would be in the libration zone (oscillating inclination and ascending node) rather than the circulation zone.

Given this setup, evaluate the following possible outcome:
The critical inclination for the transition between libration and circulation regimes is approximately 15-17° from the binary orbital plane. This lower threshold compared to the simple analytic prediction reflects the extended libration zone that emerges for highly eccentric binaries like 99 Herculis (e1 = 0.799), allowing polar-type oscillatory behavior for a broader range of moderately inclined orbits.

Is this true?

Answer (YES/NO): NO